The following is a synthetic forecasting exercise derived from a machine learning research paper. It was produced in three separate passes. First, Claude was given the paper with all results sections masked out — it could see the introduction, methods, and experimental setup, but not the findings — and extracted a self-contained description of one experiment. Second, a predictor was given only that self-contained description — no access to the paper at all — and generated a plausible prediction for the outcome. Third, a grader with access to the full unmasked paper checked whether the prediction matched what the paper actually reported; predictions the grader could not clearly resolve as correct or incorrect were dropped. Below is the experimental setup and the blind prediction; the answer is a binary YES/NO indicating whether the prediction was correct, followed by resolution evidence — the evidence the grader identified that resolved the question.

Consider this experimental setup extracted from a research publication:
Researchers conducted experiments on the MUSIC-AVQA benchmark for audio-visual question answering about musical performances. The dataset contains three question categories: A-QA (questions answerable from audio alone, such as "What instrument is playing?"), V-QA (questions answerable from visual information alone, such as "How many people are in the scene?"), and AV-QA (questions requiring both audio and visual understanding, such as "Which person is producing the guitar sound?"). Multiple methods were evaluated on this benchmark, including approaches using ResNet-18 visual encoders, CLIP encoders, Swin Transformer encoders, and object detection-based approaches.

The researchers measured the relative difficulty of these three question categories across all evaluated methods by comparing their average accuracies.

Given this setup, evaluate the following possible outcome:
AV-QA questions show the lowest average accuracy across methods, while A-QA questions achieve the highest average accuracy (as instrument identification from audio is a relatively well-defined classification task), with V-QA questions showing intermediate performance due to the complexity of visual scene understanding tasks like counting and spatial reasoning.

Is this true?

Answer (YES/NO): NO